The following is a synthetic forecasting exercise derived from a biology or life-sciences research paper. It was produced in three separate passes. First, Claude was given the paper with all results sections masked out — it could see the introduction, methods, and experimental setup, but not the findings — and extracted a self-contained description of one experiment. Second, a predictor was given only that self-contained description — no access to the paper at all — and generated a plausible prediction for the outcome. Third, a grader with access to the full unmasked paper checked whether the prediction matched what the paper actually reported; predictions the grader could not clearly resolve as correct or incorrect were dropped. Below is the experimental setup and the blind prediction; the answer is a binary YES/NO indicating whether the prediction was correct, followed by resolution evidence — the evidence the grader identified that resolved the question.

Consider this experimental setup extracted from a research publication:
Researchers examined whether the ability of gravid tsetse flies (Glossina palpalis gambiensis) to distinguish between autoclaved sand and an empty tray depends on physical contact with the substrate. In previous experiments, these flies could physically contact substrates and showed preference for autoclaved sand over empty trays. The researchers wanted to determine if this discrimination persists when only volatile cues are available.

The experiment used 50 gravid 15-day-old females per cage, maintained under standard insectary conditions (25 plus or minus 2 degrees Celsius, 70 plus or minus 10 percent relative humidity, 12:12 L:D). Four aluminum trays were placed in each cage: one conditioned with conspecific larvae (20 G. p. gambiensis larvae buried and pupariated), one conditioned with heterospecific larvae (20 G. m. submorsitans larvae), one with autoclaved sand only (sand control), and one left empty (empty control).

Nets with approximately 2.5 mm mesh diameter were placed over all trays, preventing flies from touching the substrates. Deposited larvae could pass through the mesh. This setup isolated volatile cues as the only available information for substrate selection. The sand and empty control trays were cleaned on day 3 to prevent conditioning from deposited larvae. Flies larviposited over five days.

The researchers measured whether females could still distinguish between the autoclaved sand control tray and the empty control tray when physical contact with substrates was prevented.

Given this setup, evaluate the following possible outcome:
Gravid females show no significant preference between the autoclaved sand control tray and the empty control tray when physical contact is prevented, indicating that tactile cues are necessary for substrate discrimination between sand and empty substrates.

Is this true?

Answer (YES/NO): YES